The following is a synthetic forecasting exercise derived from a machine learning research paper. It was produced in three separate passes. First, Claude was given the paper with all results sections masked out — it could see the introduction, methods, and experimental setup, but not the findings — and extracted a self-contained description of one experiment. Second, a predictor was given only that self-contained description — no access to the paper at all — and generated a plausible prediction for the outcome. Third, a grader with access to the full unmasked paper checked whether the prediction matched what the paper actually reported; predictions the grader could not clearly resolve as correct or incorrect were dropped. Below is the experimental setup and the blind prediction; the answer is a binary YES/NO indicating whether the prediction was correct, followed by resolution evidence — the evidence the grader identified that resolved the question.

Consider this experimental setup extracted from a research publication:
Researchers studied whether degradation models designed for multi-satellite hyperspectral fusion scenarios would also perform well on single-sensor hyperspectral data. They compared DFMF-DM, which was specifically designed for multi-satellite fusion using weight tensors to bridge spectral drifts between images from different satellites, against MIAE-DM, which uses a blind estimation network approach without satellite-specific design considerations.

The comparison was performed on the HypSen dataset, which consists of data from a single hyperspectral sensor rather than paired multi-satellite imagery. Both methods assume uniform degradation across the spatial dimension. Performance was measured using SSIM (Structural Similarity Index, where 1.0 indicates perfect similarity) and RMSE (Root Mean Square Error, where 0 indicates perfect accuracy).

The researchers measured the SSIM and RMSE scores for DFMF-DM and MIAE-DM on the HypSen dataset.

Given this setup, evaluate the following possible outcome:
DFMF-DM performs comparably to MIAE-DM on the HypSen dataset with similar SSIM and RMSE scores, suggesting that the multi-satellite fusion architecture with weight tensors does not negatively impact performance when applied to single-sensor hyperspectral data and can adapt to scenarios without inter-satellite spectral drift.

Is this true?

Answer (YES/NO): YES